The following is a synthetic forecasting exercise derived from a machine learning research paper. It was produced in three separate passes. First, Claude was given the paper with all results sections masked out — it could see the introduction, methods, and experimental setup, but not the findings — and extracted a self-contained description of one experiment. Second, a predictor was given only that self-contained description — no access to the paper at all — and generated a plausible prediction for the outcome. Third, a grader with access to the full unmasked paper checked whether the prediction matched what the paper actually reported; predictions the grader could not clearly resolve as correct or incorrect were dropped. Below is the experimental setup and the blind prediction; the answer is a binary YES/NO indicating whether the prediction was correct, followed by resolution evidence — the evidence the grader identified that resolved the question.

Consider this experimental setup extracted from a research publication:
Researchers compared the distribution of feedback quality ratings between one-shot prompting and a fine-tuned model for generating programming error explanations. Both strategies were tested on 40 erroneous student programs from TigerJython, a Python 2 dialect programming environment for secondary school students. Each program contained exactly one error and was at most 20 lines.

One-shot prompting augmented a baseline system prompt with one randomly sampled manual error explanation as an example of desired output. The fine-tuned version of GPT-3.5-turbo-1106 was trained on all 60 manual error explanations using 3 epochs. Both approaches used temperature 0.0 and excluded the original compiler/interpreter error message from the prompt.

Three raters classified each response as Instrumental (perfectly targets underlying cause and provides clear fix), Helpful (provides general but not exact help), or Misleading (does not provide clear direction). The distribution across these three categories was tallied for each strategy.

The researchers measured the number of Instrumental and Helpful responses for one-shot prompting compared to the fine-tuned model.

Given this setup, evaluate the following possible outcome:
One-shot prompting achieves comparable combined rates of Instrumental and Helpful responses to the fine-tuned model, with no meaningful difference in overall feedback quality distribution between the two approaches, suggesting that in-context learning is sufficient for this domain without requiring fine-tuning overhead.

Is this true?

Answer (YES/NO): YES